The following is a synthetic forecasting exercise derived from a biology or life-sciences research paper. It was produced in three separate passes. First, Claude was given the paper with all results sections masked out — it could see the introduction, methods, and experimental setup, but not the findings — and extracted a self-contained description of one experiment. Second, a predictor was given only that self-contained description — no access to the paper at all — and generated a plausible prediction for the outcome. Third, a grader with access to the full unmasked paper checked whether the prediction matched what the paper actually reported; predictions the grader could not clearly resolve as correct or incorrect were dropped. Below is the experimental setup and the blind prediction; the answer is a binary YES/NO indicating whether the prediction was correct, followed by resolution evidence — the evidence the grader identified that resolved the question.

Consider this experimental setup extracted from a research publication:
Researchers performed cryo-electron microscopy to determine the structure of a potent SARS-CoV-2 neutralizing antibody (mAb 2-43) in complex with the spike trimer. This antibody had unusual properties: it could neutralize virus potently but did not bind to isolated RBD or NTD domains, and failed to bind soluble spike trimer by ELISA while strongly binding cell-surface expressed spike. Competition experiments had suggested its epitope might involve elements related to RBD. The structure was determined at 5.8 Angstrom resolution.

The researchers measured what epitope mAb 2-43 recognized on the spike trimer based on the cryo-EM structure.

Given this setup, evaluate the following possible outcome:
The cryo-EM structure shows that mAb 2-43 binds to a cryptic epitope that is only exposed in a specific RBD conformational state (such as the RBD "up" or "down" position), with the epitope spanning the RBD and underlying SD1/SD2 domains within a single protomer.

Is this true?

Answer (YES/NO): NO